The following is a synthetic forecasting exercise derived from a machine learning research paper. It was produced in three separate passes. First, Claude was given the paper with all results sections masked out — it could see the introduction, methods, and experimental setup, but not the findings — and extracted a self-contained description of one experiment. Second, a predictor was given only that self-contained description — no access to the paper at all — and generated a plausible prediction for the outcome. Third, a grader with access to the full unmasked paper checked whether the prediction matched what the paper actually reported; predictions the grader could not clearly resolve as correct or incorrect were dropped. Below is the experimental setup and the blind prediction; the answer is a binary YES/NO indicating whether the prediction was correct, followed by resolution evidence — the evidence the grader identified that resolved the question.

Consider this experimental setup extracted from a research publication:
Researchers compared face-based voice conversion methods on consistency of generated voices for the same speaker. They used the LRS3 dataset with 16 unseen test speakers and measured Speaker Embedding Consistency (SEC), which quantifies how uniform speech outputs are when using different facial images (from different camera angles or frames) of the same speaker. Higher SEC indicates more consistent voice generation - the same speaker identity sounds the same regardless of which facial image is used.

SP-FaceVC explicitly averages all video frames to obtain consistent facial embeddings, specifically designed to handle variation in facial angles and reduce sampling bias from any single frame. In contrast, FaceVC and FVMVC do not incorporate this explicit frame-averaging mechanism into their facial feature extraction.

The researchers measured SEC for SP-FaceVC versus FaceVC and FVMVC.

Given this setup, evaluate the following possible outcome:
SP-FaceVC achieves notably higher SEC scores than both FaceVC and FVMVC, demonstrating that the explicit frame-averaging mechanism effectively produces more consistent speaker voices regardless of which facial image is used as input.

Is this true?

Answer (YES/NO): NO